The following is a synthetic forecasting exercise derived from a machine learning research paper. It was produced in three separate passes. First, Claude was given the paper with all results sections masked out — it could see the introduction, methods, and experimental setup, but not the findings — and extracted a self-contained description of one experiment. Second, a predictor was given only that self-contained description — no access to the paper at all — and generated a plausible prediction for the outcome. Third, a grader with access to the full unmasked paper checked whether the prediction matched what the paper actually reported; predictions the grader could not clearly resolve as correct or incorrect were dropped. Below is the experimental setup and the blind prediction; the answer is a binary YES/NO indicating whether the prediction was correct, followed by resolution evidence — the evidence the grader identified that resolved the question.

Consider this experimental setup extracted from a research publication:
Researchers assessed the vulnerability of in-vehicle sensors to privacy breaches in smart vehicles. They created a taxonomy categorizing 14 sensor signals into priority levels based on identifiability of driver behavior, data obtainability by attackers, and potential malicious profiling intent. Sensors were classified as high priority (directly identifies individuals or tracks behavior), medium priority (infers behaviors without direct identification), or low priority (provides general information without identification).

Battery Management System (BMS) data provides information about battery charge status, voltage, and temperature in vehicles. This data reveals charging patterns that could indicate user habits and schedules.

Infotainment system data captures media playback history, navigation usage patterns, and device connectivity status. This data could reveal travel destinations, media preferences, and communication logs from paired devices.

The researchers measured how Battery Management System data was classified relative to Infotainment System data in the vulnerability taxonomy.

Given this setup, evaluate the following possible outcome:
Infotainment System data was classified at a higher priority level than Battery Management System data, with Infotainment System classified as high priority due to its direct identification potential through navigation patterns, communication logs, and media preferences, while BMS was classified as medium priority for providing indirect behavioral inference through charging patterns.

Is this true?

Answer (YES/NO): NO